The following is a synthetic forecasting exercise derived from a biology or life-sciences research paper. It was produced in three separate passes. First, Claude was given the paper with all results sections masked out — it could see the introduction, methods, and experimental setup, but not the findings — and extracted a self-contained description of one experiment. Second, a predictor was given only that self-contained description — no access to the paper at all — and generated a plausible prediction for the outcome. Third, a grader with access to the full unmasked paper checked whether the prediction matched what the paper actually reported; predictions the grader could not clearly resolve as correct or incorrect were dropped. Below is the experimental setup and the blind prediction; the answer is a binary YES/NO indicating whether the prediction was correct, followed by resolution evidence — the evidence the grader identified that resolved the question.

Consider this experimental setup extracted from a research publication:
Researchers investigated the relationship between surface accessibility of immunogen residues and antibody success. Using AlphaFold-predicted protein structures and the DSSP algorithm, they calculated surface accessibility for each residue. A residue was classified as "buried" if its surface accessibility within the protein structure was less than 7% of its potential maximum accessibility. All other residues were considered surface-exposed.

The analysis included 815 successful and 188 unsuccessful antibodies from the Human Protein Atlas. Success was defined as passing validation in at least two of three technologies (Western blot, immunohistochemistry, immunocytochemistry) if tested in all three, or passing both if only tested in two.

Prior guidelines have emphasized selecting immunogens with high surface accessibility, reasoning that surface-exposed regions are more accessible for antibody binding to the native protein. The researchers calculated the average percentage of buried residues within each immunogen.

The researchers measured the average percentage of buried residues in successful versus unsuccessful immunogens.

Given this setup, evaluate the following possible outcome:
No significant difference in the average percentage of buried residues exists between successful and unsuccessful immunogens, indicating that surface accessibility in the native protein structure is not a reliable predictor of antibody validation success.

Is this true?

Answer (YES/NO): YES